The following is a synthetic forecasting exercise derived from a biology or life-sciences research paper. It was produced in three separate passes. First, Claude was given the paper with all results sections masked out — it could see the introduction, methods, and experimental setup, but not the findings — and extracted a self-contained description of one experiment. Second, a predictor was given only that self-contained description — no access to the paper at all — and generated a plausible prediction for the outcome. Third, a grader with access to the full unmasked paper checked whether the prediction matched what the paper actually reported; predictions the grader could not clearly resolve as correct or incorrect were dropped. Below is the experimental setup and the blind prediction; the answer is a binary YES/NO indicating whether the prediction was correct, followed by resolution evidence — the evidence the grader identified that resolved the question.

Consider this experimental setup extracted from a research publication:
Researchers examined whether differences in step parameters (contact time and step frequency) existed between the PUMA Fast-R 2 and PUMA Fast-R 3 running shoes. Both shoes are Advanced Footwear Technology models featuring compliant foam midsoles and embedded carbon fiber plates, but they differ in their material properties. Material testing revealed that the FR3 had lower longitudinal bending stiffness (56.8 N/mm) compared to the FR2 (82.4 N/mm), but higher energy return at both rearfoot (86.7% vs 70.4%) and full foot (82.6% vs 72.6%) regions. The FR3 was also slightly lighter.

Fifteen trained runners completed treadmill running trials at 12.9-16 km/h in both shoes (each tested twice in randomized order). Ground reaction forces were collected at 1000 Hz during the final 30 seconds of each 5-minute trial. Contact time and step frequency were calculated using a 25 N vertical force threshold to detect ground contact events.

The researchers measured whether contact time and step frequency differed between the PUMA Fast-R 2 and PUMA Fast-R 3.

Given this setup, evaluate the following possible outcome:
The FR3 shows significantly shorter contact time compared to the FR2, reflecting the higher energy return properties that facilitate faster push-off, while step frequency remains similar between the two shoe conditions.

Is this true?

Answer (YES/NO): NO